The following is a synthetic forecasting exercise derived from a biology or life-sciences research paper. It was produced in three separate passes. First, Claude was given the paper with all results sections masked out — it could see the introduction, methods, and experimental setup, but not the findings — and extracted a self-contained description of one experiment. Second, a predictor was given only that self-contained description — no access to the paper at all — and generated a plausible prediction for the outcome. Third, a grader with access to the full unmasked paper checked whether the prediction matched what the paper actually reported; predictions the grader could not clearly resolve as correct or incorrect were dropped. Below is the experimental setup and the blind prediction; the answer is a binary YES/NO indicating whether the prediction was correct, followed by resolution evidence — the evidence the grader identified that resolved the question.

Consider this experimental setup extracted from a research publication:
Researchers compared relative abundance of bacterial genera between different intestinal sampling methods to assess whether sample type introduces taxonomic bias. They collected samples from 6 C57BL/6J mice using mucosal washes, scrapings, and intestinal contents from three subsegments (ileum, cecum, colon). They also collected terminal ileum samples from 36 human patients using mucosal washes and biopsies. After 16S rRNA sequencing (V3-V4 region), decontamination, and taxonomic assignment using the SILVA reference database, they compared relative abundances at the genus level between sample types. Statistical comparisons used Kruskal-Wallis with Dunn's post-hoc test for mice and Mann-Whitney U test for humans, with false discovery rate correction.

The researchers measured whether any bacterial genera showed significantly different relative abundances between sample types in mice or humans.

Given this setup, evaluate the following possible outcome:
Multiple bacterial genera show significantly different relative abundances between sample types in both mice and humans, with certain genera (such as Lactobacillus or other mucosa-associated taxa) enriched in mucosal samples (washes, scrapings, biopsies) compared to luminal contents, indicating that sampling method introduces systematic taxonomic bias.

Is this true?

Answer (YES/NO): NO